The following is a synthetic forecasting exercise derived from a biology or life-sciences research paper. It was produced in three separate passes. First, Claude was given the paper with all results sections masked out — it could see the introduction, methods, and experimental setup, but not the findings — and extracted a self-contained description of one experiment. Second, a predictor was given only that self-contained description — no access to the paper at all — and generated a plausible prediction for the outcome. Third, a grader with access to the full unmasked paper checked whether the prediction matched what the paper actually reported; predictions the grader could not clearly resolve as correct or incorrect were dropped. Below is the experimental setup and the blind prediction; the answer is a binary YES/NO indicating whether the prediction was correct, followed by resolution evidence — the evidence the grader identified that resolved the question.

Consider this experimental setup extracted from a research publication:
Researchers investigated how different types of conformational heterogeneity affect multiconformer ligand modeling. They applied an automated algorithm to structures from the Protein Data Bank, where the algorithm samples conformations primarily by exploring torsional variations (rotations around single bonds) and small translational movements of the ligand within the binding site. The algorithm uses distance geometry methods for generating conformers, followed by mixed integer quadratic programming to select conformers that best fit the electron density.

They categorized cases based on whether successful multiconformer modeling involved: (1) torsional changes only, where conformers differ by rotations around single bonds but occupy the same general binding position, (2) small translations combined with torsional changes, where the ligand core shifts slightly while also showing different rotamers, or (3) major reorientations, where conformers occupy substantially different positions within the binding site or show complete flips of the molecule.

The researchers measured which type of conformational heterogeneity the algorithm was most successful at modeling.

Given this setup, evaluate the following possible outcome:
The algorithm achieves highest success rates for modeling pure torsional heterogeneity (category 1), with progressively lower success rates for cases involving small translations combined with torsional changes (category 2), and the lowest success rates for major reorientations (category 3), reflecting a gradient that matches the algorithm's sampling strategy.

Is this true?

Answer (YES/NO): NO